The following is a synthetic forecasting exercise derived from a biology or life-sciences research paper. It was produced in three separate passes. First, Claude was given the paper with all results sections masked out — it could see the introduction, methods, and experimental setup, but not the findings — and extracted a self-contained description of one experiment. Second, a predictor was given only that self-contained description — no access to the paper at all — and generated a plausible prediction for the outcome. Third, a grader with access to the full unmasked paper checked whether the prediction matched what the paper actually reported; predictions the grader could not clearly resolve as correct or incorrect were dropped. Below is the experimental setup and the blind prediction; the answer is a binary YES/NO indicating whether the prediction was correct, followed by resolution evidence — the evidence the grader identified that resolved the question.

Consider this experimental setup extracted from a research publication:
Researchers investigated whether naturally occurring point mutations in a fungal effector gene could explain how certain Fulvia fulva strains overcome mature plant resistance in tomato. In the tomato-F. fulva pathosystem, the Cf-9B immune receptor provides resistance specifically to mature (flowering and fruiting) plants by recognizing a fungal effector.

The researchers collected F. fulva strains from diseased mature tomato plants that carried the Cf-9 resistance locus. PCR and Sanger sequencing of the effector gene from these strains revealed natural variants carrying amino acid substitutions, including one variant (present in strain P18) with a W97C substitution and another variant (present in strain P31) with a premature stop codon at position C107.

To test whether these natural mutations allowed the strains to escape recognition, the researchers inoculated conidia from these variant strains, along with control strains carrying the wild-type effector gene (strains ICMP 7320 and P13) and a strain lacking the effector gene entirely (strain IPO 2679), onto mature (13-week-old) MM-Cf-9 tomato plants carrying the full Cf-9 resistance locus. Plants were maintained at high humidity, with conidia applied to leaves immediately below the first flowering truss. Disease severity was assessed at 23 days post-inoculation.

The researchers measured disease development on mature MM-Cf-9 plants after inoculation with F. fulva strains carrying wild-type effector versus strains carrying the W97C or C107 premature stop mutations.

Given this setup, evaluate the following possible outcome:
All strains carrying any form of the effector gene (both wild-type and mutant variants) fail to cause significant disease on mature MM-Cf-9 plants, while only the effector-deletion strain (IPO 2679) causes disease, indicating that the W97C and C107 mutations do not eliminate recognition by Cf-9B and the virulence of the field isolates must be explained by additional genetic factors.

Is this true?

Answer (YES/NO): NO